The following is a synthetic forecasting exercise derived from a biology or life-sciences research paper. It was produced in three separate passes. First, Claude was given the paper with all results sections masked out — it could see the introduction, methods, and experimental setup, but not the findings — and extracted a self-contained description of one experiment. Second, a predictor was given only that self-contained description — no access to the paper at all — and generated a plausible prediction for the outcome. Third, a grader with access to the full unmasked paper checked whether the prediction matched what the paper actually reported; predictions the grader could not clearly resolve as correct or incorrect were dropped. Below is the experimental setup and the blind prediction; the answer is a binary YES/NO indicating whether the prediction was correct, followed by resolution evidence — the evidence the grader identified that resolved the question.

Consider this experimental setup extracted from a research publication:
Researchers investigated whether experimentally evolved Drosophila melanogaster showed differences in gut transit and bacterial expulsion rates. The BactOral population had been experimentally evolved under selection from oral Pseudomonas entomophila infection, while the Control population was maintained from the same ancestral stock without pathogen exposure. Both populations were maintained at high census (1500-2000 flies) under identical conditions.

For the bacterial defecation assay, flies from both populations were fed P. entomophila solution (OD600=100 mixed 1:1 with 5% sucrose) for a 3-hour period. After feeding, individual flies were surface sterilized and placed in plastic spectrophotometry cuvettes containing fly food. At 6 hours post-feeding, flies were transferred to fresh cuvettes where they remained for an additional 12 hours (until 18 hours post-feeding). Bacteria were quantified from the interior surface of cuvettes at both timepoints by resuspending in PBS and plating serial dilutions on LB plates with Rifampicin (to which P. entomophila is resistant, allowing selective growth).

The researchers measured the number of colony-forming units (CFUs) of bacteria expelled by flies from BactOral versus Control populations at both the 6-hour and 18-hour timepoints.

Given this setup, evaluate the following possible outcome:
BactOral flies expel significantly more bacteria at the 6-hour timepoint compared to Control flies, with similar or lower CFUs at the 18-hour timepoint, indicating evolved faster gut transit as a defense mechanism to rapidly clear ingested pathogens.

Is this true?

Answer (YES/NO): NO